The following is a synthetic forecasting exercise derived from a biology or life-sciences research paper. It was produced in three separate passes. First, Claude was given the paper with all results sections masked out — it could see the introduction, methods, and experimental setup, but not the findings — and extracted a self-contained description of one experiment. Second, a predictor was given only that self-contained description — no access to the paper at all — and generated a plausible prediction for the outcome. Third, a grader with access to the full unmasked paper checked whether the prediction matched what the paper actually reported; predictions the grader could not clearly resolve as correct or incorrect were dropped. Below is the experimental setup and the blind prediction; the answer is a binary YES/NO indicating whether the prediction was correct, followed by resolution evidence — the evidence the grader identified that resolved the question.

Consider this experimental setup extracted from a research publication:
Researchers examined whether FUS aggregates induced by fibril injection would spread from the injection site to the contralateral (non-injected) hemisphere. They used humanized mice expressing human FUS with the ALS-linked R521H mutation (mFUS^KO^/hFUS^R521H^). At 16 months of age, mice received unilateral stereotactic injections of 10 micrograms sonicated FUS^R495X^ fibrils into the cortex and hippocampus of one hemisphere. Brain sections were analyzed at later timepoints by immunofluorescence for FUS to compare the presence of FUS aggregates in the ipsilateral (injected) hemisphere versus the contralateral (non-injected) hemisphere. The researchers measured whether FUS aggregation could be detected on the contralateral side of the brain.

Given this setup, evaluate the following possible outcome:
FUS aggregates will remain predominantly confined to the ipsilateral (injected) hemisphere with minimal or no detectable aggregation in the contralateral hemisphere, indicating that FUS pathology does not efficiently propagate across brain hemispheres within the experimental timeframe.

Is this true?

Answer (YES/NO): NO